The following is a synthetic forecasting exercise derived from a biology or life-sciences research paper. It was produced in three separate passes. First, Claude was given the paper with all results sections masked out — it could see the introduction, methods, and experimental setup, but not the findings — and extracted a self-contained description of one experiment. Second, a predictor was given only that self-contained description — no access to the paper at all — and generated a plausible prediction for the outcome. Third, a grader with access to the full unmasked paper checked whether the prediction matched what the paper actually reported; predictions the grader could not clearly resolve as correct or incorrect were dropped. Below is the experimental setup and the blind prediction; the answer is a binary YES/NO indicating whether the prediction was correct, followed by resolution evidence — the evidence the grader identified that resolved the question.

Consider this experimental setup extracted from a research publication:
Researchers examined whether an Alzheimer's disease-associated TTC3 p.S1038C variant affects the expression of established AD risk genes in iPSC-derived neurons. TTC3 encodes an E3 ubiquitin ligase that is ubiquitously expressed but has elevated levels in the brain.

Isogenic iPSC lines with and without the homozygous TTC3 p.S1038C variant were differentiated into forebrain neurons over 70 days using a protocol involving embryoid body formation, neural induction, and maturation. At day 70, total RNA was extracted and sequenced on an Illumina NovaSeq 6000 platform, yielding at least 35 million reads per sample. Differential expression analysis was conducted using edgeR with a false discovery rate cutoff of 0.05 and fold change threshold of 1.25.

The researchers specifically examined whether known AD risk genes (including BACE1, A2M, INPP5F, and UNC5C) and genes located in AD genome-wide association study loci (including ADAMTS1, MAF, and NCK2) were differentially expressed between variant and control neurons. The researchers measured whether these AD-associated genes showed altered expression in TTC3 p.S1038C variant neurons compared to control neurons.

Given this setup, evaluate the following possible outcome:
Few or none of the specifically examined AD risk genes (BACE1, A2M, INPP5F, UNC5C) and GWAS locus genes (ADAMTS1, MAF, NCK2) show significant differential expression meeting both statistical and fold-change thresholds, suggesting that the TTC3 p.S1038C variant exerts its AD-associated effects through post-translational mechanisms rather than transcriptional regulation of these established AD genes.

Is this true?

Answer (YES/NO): NO